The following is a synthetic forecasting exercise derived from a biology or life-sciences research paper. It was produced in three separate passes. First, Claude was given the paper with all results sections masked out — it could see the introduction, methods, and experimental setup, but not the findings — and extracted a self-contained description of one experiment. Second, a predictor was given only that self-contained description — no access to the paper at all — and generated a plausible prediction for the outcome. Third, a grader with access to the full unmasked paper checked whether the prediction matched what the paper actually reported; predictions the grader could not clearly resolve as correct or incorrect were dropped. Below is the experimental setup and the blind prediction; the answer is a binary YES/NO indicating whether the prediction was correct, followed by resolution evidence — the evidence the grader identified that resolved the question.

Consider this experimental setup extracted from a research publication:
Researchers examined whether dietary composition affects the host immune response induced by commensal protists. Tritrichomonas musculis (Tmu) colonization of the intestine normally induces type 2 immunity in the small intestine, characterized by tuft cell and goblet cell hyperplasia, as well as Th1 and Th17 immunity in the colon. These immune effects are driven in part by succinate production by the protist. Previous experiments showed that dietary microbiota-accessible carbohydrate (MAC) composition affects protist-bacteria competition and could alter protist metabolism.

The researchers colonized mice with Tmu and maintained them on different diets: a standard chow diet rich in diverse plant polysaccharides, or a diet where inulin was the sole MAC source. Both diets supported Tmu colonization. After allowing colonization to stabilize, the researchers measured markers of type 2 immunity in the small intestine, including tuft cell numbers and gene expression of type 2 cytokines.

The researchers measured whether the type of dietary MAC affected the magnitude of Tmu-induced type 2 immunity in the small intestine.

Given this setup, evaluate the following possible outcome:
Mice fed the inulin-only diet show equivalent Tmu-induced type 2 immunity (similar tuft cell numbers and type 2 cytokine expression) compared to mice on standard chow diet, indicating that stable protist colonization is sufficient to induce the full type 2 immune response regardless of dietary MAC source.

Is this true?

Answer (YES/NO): NO